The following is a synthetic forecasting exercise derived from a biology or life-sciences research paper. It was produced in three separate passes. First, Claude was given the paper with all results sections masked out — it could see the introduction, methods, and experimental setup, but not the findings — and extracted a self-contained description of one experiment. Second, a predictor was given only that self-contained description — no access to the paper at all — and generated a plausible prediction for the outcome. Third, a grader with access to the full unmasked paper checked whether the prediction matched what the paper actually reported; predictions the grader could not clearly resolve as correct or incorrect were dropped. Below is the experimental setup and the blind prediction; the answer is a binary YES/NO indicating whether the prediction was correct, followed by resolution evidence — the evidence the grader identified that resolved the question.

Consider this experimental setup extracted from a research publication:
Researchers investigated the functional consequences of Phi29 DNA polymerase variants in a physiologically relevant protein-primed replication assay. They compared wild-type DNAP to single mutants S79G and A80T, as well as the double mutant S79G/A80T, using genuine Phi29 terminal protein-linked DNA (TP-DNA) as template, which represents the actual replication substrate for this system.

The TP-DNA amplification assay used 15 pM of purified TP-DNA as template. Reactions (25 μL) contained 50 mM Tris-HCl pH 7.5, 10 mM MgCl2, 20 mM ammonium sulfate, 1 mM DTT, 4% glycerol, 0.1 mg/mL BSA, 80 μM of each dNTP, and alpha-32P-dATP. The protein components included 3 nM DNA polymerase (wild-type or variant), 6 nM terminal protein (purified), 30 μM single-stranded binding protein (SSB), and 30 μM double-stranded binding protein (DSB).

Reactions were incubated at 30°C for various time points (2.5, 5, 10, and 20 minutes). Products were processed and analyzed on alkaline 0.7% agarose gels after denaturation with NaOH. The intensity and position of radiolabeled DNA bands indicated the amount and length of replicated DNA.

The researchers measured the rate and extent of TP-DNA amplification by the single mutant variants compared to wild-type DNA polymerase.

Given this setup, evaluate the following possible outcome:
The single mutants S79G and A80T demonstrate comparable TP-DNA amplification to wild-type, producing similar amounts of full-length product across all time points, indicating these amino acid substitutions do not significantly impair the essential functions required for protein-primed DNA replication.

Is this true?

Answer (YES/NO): YES